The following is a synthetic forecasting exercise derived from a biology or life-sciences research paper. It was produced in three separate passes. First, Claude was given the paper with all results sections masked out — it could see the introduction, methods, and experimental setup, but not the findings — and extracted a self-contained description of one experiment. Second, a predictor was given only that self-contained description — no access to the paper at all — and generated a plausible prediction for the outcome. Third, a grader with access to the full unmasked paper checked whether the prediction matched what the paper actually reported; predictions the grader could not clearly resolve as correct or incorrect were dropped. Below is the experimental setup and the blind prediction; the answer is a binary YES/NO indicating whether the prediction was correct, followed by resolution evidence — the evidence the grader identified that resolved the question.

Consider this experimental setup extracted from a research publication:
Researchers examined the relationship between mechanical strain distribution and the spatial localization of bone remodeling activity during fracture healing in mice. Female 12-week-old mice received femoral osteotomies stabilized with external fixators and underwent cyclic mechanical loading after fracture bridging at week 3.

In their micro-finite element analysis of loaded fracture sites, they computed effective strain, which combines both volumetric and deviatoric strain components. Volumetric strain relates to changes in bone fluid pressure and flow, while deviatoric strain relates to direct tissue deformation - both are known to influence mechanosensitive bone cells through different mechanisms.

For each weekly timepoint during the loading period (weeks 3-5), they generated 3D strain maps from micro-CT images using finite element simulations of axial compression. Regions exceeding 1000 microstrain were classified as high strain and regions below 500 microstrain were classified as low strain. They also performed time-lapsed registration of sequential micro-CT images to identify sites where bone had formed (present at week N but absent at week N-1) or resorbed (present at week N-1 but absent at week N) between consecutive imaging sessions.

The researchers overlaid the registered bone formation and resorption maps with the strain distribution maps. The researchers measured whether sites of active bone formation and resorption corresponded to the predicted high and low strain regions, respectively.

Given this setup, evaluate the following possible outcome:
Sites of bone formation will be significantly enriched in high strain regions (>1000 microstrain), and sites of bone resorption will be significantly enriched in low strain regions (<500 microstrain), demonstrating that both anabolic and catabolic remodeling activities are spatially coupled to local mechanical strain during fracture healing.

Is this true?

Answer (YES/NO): YES